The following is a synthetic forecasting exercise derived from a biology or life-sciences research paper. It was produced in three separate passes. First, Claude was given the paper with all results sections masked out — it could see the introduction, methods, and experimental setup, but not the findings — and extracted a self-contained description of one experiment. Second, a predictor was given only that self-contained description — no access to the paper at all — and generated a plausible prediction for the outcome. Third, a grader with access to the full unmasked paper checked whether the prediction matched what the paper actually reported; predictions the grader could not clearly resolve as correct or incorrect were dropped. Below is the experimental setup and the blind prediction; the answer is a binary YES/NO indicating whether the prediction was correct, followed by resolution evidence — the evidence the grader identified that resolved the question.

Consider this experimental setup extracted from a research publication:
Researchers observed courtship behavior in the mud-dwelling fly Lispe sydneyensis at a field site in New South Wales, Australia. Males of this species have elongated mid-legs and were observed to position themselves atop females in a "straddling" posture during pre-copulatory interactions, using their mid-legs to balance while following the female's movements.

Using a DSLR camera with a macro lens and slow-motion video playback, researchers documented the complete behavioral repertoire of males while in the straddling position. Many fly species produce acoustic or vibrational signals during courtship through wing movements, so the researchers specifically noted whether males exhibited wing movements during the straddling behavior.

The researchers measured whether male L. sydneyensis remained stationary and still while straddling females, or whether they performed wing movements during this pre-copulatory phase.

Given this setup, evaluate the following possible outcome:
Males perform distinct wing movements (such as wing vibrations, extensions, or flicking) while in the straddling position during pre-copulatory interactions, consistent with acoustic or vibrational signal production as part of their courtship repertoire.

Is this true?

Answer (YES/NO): YES